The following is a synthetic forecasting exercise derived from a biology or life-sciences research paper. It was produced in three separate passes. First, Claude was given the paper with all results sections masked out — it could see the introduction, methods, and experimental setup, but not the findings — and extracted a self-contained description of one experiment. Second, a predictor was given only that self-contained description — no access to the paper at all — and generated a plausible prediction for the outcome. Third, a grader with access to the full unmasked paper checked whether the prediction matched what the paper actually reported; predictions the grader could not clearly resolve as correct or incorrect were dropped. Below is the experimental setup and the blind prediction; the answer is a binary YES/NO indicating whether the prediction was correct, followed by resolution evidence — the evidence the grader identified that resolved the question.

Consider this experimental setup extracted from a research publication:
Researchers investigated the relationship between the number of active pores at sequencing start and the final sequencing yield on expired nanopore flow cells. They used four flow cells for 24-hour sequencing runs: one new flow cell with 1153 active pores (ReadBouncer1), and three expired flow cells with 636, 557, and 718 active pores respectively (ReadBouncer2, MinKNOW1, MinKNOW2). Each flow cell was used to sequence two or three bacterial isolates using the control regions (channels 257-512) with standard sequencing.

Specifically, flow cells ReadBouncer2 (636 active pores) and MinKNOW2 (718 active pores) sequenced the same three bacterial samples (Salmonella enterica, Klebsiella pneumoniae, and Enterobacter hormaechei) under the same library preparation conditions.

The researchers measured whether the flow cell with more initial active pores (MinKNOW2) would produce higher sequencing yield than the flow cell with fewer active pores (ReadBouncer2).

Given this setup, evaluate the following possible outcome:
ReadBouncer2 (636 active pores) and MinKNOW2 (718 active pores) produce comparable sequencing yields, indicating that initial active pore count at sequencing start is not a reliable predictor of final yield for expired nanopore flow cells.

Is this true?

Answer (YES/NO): NO